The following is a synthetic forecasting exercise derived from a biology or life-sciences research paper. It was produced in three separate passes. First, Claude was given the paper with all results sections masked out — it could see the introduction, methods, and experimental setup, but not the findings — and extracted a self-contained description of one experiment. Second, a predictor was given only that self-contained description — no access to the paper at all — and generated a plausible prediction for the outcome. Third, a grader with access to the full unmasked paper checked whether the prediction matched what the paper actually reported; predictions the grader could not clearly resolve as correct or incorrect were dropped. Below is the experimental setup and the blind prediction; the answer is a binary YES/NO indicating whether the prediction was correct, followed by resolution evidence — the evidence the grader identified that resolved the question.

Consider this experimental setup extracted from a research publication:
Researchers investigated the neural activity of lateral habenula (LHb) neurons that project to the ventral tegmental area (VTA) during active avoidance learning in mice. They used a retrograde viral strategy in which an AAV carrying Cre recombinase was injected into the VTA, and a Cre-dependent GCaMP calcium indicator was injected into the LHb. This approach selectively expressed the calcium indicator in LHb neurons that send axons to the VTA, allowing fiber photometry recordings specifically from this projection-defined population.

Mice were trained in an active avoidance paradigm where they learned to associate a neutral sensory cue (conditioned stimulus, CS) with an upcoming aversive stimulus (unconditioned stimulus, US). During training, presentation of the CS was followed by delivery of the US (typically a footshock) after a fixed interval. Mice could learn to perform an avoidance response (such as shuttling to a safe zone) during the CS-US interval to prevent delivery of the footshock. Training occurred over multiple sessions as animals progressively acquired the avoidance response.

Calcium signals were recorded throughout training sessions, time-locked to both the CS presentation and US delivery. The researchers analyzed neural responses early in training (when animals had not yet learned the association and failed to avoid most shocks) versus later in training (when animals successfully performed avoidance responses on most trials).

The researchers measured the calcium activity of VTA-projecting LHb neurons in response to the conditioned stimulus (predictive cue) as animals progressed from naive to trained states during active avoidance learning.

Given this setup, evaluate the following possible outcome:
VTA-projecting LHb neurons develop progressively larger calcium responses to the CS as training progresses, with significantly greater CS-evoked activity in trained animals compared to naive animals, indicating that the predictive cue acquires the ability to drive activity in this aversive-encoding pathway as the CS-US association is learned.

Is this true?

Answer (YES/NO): NO